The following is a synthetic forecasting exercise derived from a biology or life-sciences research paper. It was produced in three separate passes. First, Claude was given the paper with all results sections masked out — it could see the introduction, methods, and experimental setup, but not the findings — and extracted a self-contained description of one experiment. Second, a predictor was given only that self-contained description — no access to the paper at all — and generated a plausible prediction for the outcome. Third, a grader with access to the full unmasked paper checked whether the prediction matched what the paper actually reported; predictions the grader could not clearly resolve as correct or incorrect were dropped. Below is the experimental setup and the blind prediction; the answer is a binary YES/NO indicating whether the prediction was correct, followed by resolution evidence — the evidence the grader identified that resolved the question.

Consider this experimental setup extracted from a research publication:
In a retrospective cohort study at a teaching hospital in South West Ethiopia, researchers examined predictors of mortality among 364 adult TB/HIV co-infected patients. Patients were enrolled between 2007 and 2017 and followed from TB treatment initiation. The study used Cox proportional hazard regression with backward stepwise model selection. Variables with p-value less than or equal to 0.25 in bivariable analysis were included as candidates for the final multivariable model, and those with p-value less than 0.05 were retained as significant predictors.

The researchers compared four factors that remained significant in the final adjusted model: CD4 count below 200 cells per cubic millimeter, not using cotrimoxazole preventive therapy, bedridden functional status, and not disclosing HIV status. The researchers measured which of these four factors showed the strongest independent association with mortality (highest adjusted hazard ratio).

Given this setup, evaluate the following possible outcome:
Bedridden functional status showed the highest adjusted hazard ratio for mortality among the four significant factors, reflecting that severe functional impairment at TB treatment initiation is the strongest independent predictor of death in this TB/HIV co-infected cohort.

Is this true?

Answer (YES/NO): NO